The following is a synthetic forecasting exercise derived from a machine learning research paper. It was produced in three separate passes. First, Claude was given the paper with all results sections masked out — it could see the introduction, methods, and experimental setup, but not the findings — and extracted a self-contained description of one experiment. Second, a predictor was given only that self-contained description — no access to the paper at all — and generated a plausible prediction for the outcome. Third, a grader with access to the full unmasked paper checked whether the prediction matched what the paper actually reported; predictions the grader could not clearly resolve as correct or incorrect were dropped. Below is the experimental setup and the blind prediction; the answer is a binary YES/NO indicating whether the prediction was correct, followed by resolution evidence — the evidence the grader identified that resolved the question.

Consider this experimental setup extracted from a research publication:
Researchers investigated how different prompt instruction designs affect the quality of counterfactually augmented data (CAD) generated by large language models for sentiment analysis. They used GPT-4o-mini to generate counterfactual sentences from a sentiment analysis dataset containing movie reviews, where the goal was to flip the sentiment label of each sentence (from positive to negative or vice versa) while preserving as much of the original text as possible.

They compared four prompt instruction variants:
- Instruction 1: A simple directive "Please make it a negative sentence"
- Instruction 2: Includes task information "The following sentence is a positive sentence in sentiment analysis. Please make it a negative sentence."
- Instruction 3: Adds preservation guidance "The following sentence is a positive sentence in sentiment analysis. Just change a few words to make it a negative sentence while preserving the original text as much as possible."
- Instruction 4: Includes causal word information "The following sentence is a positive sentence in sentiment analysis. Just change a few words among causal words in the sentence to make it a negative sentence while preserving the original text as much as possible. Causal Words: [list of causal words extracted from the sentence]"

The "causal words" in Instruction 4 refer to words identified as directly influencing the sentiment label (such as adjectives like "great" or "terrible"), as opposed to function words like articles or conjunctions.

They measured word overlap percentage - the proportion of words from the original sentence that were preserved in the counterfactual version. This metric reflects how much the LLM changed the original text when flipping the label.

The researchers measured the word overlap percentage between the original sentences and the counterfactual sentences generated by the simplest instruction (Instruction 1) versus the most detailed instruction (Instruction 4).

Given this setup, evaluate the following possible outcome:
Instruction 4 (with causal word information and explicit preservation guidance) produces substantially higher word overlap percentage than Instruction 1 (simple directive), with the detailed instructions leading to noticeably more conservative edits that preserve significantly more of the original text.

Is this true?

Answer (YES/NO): YES